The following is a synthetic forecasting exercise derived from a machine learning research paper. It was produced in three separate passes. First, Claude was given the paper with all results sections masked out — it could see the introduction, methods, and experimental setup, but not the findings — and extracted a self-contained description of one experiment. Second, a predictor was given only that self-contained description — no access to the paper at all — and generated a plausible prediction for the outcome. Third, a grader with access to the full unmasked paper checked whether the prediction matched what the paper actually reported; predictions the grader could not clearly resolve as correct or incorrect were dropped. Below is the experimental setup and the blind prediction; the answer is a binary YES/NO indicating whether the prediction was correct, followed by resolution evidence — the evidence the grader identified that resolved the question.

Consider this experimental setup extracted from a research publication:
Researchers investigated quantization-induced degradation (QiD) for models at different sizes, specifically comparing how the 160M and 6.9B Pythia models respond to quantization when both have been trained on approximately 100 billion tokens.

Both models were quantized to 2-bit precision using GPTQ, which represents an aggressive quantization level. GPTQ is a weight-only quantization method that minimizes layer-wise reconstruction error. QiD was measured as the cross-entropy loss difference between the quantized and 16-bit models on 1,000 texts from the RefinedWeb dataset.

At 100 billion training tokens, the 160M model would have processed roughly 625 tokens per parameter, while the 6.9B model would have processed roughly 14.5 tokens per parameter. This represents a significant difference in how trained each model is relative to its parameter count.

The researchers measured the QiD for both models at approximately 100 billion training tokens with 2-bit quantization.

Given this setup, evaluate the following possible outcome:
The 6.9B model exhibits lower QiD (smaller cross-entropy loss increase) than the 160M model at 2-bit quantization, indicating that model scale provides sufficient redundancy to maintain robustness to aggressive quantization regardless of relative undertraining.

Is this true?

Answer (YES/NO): YES